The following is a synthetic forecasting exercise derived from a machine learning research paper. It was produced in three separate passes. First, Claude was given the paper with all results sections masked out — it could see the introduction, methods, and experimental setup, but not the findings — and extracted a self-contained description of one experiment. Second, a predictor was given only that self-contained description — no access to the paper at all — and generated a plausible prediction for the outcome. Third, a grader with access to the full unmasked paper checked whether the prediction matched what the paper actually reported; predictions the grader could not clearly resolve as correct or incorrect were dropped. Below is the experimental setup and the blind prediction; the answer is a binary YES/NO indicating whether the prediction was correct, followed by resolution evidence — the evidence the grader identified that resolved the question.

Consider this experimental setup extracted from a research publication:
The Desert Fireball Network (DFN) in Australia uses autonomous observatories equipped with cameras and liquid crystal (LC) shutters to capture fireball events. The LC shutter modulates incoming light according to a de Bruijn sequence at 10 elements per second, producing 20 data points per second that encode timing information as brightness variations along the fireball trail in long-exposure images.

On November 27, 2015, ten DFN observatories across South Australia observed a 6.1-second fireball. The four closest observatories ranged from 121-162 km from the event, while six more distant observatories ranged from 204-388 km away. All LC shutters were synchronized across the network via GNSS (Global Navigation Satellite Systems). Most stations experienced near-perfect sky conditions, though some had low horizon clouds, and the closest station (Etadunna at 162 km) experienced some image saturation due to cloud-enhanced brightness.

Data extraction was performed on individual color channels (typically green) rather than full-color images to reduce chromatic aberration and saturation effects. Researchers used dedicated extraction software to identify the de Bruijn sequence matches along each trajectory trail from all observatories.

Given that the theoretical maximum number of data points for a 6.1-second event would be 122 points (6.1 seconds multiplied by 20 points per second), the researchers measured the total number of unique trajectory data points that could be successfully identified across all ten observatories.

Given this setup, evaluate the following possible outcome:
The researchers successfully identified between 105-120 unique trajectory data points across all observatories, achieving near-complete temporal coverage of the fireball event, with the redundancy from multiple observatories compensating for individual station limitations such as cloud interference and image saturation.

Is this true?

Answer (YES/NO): NO